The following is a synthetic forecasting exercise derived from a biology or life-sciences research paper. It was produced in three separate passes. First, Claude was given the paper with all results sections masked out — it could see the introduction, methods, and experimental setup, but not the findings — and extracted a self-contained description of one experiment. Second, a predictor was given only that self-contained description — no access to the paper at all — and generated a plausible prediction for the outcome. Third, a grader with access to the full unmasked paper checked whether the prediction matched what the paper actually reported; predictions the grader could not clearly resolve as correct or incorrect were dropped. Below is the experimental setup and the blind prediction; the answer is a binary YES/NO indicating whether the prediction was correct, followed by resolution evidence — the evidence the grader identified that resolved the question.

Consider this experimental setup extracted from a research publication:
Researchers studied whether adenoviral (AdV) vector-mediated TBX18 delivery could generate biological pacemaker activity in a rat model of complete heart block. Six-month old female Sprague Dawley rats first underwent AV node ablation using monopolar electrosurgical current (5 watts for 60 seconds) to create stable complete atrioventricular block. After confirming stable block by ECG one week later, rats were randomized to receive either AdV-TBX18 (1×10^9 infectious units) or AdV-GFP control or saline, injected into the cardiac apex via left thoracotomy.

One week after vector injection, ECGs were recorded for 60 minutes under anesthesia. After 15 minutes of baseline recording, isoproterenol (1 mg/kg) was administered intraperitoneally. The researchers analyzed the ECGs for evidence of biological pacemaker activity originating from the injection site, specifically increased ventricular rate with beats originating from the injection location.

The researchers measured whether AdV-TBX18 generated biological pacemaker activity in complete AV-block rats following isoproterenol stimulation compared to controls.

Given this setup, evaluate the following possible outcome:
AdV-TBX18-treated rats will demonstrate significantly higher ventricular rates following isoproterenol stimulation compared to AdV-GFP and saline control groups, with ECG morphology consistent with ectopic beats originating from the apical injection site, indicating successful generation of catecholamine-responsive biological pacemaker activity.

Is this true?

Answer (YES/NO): NO